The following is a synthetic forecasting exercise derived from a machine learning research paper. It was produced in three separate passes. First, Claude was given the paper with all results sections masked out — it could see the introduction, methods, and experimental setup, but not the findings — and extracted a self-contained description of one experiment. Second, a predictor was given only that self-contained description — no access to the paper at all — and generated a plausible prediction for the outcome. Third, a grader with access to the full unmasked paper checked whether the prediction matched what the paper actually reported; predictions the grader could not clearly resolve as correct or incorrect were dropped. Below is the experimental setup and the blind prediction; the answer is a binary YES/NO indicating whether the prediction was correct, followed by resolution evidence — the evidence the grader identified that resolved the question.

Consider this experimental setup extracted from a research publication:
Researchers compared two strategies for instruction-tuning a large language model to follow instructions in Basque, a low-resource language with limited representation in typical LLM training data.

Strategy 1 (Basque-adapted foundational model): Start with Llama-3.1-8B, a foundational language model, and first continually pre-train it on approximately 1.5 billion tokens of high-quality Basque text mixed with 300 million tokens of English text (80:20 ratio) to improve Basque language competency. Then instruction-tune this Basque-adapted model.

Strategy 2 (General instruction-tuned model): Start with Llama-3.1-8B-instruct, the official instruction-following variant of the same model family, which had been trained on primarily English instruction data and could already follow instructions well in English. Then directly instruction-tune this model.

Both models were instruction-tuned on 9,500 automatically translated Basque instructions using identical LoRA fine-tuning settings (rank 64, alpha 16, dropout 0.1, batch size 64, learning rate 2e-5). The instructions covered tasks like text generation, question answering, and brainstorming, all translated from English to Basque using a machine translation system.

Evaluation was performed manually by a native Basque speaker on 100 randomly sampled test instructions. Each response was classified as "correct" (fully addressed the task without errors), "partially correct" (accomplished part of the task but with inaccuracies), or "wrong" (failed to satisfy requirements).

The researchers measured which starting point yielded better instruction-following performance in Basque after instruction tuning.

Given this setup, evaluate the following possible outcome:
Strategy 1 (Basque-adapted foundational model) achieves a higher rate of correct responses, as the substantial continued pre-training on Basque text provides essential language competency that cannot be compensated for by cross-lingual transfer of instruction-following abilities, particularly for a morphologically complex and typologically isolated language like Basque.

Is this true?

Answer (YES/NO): YES